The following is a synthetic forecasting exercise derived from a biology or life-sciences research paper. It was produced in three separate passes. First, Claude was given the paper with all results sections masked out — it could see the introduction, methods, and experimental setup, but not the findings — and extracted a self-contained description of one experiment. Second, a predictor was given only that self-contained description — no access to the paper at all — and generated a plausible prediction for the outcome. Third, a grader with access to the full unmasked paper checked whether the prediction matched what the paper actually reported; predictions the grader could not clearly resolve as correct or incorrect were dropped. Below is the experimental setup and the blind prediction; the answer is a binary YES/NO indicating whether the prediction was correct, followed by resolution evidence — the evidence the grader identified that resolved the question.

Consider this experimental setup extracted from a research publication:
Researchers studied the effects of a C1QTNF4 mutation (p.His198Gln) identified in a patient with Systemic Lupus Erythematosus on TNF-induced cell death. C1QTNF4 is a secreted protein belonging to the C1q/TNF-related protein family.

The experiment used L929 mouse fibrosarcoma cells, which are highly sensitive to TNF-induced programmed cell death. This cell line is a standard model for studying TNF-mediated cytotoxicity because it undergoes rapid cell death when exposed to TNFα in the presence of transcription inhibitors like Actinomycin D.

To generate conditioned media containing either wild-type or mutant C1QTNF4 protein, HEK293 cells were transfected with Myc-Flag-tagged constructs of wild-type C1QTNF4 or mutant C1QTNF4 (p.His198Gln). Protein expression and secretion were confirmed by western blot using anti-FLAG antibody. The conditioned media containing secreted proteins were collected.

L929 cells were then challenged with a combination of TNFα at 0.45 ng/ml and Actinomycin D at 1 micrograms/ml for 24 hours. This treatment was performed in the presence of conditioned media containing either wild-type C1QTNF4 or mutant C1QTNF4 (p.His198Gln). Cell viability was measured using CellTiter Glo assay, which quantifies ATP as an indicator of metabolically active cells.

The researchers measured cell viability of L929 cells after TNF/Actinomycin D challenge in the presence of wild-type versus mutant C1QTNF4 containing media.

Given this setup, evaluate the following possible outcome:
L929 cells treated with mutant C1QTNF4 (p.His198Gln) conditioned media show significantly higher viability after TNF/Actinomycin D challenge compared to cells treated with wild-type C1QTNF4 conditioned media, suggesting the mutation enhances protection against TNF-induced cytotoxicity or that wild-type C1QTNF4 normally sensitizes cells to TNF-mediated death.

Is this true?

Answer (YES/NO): YES